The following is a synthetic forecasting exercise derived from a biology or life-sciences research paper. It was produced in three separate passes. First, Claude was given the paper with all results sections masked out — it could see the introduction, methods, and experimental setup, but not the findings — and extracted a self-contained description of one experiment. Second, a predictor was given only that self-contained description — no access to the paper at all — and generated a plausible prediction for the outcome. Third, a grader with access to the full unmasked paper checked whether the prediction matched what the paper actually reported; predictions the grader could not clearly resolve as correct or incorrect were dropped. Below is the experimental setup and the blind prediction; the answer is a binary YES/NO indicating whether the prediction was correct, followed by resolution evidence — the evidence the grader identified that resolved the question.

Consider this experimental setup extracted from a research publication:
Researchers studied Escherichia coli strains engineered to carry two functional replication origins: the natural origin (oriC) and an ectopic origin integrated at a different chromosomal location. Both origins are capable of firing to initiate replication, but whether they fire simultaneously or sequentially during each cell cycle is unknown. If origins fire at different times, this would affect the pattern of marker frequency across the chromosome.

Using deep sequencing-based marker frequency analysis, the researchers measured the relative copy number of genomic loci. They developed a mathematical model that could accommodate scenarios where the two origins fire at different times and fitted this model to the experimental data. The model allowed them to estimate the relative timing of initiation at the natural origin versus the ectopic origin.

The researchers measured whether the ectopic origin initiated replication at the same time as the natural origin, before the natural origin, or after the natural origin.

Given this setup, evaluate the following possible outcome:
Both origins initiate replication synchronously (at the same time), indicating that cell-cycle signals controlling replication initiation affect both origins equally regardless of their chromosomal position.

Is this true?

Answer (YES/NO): NO